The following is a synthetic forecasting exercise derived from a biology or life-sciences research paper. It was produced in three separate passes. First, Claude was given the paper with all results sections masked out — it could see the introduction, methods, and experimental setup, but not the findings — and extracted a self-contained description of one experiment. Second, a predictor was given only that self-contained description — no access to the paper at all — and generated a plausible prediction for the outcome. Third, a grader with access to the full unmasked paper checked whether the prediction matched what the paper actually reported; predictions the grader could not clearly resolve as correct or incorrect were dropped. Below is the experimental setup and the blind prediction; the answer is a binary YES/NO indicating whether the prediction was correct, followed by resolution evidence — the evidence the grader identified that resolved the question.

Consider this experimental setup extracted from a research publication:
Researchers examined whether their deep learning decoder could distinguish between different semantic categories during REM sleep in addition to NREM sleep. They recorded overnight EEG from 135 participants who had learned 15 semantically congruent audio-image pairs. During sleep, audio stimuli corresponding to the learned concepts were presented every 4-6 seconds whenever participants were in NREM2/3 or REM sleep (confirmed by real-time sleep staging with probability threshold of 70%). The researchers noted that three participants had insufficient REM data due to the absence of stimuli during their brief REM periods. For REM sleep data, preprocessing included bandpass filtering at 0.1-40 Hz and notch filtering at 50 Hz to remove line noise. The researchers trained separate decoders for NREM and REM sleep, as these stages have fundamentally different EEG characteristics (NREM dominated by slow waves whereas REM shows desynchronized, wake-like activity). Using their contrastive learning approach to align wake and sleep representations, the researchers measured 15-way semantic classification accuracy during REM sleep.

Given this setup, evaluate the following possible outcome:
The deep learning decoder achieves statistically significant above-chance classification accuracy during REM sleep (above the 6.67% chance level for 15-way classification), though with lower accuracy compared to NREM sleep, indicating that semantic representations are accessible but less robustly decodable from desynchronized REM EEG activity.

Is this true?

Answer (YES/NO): YES